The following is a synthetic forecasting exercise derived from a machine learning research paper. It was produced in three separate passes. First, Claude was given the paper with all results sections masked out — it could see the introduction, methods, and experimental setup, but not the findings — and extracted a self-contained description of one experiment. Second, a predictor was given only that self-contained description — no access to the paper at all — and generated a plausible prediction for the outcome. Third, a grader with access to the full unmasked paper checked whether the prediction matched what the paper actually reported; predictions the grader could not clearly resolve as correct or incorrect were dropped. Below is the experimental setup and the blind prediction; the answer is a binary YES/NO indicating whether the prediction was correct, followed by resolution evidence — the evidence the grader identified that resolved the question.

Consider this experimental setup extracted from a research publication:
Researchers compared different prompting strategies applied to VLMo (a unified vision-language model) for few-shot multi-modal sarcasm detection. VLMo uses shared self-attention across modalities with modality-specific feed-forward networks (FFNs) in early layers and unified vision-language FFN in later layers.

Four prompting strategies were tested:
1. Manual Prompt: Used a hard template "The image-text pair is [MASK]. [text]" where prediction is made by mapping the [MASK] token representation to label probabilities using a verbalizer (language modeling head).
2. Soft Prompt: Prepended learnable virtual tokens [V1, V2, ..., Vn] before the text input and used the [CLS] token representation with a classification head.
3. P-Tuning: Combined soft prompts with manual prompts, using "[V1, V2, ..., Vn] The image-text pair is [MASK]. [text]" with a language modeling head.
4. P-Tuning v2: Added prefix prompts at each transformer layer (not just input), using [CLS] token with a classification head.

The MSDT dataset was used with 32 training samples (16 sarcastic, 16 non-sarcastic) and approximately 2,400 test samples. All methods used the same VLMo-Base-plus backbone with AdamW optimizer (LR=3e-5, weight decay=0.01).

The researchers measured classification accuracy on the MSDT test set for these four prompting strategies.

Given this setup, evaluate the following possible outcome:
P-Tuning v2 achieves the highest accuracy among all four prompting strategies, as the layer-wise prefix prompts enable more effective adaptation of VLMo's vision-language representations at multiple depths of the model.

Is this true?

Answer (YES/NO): NO